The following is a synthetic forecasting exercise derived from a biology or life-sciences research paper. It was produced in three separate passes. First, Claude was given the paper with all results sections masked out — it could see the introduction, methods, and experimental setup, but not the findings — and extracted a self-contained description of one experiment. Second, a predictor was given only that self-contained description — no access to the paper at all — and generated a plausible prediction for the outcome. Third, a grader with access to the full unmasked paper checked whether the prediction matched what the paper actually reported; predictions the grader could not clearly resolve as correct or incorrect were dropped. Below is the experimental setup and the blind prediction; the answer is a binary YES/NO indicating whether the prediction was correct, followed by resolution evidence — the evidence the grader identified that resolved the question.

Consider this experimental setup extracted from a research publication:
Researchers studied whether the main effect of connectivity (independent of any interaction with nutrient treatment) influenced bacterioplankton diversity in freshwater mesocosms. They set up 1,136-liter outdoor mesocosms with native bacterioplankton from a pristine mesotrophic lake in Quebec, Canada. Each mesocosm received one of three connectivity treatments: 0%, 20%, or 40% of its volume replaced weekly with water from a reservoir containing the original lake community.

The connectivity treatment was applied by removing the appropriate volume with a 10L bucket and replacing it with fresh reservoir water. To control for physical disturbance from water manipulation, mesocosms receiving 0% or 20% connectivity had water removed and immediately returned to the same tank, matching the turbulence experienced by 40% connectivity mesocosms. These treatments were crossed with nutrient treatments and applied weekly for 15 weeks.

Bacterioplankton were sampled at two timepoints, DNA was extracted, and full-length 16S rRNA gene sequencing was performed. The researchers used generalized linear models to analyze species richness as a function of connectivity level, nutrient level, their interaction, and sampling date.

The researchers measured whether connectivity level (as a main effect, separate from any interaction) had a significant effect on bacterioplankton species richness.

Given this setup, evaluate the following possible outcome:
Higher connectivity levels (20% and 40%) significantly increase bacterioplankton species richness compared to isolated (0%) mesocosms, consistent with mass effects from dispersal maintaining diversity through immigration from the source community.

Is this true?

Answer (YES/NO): YES